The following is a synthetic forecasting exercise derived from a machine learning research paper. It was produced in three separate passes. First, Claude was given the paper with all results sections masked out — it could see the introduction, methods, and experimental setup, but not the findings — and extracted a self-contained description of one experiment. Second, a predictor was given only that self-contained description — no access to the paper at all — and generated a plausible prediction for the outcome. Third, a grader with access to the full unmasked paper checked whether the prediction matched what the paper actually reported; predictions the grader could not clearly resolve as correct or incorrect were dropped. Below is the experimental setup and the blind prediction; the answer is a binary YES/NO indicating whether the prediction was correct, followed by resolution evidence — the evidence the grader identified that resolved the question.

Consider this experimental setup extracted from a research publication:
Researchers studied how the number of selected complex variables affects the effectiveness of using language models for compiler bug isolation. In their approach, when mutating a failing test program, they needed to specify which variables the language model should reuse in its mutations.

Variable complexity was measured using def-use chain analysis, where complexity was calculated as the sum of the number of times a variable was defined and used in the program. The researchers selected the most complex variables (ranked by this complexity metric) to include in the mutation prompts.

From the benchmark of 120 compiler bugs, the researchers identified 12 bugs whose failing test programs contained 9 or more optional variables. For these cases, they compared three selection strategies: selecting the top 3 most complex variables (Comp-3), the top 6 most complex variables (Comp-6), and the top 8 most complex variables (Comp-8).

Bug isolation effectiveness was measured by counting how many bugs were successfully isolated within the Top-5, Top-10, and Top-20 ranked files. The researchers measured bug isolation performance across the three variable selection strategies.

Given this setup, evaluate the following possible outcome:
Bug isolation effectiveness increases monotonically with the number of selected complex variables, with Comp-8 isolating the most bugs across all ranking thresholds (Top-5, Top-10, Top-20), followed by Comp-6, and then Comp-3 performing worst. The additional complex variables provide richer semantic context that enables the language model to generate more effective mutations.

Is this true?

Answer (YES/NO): NO